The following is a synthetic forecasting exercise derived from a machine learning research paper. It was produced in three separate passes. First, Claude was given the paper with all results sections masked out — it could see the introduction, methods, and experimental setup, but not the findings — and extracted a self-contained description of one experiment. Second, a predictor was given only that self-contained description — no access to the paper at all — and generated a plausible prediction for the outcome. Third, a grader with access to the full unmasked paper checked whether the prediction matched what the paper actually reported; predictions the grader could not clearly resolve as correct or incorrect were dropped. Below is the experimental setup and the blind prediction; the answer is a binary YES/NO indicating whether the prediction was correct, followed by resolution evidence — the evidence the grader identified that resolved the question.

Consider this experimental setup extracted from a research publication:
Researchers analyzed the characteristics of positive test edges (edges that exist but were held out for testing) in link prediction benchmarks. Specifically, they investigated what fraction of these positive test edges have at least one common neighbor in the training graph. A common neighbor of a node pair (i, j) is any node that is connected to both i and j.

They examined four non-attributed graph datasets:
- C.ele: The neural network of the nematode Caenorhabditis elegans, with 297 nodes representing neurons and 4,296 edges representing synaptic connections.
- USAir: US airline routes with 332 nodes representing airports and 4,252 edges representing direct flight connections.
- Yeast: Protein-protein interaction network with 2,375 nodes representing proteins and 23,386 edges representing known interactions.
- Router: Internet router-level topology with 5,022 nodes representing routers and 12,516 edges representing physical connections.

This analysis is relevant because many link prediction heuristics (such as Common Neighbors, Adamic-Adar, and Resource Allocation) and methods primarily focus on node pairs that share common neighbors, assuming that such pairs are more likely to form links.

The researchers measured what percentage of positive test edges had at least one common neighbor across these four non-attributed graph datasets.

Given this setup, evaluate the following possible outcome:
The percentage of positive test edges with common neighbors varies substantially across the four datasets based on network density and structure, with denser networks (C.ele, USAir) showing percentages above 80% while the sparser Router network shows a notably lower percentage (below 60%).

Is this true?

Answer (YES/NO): YES